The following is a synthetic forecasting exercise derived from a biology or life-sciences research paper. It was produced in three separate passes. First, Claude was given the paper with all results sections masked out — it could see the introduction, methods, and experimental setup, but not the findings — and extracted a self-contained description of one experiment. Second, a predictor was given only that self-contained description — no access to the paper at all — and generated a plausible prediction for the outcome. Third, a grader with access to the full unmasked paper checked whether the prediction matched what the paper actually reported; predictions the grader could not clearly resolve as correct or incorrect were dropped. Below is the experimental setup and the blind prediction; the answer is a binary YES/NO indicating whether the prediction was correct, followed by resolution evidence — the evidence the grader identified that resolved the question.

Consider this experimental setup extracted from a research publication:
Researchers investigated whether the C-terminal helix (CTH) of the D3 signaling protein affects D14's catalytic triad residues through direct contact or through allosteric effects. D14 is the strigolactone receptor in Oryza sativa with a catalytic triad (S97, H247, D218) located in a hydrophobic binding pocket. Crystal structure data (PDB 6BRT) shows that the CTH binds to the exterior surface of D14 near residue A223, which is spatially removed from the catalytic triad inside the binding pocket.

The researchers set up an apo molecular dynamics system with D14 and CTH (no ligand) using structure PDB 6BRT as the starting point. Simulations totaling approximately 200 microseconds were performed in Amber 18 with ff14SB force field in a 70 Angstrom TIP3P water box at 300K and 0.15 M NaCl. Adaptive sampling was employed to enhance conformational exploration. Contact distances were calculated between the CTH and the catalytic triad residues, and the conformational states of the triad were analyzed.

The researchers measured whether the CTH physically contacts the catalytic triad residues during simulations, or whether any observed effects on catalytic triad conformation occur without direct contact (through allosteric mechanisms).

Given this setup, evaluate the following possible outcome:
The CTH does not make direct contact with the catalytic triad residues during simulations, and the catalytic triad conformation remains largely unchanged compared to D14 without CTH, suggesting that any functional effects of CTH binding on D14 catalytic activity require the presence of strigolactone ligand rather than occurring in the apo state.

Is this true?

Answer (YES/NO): NO